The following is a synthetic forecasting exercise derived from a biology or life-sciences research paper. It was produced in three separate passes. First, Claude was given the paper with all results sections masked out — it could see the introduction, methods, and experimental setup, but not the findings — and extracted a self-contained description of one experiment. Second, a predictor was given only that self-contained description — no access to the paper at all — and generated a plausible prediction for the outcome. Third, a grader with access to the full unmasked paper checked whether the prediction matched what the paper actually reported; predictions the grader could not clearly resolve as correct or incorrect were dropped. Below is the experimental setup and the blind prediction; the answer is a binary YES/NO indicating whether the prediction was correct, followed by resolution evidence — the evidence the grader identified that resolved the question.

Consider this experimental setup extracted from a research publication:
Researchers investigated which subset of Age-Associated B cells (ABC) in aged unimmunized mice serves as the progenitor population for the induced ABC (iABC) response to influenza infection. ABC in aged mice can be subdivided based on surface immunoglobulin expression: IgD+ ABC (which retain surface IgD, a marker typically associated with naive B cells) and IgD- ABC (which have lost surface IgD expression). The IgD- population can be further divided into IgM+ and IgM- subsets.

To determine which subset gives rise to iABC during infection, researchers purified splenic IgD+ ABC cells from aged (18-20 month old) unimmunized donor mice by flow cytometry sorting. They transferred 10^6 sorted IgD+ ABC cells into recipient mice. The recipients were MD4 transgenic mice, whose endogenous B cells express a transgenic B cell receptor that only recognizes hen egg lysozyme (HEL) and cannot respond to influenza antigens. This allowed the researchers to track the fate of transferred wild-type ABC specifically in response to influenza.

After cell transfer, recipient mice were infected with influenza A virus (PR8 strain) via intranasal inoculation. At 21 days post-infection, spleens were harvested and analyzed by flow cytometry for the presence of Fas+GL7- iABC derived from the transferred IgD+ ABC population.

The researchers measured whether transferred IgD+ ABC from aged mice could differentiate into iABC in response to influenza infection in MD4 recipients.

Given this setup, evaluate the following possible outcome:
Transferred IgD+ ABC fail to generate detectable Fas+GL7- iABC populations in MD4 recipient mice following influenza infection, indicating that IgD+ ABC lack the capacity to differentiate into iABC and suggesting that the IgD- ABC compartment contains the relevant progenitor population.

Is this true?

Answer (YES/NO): NO